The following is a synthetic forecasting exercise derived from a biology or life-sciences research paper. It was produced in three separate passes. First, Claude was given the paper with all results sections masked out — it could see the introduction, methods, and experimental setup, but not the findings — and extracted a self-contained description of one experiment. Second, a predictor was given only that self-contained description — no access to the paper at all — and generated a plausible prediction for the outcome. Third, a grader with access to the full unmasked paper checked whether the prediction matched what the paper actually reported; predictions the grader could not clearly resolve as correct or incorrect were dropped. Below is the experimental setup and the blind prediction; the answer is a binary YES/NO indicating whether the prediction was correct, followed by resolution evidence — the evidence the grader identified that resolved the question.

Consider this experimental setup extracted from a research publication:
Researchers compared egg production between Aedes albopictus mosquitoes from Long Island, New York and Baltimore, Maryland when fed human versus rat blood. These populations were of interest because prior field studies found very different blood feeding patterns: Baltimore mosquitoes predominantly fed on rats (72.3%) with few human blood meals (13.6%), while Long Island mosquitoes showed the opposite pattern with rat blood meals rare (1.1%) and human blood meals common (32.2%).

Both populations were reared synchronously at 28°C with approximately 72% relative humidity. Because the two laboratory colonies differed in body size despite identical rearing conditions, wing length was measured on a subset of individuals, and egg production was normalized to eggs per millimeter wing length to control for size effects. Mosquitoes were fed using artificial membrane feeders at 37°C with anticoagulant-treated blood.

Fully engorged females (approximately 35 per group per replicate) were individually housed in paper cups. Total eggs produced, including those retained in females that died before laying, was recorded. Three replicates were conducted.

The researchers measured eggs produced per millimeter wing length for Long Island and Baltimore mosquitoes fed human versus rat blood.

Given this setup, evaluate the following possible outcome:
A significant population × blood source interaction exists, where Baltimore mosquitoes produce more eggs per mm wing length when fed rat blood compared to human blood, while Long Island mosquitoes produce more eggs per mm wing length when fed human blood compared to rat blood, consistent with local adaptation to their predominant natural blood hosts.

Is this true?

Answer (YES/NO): NO